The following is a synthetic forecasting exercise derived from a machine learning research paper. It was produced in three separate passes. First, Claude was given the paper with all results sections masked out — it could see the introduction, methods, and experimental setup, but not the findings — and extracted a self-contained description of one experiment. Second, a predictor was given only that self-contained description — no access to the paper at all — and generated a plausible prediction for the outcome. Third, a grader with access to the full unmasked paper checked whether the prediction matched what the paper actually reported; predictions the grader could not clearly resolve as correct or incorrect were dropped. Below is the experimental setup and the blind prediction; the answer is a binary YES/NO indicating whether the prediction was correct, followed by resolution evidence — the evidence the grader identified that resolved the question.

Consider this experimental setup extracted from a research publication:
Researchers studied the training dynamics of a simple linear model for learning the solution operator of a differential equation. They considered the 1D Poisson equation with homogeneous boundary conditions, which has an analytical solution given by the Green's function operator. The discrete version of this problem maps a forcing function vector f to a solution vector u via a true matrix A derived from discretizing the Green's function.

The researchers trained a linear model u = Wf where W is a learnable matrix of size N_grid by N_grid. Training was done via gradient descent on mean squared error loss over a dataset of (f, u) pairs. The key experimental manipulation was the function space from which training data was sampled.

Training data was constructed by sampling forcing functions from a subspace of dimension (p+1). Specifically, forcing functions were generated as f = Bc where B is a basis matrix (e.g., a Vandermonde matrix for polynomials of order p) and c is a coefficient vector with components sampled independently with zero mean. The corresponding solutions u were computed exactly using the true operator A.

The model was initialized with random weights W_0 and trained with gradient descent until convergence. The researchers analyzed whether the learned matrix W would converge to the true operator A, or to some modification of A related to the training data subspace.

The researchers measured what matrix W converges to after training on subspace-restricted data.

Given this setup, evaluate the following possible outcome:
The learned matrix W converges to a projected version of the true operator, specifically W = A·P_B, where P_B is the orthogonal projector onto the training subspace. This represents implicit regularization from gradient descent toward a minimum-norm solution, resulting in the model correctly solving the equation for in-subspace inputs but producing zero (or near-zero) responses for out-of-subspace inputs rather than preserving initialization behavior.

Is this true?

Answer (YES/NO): NO